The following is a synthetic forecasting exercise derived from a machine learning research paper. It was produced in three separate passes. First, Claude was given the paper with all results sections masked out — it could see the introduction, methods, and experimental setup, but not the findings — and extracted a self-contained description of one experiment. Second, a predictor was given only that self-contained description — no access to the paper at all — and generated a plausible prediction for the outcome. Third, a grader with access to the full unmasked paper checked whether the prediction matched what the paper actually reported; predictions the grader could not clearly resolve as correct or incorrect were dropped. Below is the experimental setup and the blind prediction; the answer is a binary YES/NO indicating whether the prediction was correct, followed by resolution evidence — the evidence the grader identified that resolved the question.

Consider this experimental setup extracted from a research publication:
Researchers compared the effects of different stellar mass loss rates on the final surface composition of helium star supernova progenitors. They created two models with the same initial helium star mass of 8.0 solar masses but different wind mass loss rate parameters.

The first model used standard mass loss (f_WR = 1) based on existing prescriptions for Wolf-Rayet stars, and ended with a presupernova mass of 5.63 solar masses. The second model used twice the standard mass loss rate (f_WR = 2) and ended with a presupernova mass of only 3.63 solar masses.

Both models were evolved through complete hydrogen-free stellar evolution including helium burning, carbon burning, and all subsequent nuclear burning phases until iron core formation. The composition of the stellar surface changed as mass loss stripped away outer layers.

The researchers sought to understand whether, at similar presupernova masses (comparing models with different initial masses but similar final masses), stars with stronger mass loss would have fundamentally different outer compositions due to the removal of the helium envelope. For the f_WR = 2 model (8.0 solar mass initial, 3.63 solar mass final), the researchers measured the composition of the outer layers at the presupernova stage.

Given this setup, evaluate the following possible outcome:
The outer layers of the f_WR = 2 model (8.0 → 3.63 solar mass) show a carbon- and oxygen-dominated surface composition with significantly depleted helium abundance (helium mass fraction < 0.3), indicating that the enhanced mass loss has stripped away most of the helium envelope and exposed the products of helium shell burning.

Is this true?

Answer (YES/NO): YES